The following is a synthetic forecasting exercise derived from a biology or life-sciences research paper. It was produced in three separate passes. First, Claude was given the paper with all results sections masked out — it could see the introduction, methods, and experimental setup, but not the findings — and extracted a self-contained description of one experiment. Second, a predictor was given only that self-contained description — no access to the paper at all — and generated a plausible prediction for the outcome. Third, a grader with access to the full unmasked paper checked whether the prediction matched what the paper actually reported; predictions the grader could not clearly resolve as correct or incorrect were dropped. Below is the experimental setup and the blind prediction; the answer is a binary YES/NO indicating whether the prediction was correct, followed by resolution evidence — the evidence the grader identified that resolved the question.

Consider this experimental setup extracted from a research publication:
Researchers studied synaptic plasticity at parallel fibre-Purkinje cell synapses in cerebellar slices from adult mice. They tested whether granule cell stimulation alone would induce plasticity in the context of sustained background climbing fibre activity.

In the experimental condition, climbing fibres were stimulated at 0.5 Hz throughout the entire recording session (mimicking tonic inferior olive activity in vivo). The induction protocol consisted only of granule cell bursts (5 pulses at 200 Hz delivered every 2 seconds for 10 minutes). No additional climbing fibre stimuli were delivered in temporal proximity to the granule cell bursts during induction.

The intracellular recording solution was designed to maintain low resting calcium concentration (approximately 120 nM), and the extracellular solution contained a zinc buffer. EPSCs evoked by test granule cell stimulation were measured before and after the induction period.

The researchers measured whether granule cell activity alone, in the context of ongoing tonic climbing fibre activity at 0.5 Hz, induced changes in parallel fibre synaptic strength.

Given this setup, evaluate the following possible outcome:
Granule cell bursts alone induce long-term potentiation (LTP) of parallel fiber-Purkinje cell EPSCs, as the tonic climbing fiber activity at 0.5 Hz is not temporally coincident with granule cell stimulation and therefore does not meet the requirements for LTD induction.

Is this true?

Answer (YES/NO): NO